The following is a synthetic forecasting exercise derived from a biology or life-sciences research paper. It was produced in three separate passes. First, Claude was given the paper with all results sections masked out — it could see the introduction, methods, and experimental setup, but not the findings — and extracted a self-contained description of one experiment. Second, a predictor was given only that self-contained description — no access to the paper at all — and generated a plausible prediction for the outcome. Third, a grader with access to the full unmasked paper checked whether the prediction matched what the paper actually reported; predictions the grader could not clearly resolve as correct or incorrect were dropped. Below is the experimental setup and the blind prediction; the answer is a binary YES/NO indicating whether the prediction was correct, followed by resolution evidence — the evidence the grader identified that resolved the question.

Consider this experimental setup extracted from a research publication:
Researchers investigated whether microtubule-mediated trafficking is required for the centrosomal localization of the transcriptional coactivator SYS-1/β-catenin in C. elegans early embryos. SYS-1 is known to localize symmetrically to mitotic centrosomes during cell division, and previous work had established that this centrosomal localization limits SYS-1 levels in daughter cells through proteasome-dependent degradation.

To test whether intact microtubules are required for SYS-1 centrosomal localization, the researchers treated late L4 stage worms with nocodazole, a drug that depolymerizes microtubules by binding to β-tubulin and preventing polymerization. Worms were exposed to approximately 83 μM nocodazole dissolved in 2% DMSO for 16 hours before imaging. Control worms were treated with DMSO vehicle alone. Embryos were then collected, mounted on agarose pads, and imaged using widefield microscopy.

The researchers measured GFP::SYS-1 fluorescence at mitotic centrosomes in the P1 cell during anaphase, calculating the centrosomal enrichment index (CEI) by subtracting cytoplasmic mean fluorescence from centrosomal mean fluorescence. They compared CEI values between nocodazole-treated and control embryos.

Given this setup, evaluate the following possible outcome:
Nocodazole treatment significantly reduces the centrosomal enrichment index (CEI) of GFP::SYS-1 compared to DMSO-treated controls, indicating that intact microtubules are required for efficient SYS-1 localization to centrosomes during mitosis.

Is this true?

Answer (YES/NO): NO